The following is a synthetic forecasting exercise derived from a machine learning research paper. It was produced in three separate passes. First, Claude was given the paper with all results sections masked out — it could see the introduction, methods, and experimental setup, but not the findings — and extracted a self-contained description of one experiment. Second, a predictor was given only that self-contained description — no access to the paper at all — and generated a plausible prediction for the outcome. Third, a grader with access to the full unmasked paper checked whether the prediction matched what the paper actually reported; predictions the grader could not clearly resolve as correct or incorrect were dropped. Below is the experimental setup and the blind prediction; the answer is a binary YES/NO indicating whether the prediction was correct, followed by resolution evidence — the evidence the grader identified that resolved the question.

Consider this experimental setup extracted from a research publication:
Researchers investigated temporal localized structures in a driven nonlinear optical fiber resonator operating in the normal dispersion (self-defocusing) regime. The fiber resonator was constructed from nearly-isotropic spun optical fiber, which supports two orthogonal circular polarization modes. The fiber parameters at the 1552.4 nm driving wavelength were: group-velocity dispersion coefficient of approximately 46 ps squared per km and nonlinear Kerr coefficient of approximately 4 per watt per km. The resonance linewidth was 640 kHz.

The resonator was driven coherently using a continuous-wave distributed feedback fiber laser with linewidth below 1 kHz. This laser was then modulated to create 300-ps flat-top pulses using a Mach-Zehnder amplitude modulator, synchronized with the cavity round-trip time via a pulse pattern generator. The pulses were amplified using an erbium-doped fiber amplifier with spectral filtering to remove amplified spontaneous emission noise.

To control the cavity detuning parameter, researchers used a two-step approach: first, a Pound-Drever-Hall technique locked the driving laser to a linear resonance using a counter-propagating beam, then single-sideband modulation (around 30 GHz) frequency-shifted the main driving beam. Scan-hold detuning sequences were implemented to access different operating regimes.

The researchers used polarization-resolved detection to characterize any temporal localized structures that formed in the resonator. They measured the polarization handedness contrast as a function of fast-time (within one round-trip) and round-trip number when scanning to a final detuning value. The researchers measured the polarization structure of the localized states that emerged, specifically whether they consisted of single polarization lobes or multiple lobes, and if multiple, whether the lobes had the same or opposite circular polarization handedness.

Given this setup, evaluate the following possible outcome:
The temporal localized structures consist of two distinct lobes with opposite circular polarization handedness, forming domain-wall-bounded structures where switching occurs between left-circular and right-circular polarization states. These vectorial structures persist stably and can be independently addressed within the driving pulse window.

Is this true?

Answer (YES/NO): YES